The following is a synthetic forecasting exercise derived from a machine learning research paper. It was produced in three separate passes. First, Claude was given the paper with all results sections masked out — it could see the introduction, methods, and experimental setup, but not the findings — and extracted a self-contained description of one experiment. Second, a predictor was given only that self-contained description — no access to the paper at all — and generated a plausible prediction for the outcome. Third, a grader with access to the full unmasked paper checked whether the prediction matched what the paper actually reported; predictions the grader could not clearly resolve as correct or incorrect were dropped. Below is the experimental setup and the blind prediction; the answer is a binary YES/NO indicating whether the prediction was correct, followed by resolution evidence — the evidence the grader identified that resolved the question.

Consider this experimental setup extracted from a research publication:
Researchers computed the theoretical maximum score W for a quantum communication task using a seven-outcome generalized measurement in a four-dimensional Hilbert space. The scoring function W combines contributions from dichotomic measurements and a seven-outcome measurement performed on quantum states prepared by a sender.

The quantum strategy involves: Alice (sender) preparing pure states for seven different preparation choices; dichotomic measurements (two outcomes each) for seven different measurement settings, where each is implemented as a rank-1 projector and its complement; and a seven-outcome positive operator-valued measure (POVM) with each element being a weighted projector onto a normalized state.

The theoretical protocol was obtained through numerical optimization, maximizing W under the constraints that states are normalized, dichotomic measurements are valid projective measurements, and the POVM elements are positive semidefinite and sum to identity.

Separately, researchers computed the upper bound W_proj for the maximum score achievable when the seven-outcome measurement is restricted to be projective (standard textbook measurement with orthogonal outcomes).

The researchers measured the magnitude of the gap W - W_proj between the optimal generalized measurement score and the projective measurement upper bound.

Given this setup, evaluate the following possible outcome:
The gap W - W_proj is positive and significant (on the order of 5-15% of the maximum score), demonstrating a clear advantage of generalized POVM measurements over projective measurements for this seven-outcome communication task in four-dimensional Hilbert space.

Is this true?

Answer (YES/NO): NO